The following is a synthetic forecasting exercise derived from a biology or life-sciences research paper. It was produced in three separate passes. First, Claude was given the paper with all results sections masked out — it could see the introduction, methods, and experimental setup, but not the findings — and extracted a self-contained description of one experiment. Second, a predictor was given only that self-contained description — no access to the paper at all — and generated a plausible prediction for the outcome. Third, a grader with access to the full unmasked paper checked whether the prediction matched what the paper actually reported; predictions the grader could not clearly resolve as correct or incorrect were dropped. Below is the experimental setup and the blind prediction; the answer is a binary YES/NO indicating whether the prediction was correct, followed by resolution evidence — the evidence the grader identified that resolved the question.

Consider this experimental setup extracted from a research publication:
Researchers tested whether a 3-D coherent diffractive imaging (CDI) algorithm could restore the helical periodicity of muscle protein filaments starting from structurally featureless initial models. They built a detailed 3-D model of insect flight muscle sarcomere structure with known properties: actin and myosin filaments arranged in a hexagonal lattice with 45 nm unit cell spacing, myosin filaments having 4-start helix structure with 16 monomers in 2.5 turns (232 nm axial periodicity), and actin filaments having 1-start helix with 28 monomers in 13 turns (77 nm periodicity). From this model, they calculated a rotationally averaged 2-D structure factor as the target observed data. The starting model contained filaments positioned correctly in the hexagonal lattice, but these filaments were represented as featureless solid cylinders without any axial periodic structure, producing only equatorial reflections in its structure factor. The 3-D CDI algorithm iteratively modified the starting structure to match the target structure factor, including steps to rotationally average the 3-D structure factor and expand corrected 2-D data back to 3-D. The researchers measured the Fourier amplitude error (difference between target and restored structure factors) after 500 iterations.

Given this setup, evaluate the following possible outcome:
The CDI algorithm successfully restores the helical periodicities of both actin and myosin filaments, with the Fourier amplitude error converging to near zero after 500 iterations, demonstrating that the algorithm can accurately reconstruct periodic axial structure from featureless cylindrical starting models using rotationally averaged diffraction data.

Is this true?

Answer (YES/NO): NO